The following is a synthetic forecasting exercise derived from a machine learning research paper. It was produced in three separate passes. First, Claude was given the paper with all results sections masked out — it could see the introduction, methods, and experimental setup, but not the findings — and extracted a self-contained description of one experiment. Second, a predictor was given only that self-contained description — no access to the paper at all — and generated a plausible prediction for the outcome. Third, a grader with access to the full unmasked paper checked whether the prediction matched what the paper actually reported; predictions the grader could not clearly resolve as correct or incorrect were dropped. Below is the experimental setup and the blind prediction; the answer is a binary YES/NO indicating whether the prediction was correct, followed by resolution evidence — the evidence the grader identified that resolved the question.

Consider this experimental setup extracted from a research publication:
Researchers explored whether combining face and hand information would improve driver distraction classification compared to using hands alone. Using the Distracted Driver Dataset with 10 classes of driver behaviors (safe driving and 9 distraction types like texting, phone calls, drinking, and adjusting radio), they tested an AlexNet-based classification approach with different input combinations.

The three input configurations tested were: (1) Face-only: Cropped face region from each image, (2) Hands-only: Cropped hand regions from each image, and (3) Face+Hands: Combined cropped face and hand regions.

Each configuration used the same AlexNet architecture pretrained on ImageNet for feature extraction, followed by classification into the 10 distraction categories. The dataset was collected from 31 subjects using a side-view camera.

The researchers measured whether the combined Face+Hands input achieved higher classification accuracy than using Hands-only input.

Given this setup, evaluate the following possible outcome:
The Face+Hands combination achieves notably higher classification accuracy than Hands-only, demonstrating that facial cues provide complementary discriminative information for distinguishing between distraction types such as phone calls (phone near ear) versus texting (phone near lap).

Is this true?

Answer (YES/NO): NO